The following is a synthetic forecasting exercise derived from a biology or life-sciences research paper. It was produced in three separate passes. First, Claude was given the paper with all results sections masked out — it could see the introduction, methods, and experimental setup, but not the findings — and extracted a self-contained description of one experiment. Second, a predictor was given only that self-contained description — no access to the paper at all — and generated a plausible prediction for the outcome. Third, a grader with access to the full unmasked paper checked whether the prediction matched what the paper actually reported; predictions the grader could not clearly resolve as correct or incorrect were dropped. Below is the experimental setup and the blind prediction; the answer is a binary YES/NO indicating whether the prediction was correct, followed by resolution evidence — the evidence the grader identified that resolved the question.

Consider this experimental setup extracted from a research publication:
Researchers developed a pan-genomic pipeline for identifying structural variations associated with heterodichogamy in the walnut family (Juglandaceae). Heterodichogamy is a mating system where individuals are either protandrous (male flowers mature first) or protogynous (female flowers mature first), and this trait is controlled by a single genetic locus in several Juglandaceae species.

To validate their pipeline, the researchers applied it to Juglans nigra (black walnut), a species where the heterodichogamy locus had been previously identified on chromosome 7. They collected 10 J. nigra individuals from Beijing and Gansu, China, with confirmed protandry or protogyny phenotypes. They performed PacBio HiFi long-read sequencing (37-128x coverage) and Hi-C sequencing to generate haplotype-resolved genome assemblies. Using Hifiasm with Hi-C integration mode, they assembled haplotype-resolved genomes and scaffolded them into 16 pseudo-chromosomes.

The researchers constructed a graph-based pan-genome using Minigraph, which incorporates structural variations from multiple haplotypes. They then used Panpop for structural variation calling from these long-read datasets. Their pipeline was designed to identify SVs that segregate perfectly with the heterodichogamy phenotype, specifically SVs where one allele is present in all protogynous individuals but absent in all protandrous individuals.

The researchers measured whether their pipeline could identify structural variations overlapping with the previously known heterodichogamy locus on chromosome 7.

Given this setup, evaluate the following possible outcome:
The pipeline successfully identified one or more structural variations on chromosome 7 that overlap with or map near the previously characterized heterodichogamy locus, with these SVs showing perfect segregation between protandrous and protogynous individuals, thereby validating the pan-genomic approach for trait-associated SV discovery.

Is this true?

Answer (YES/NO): YES